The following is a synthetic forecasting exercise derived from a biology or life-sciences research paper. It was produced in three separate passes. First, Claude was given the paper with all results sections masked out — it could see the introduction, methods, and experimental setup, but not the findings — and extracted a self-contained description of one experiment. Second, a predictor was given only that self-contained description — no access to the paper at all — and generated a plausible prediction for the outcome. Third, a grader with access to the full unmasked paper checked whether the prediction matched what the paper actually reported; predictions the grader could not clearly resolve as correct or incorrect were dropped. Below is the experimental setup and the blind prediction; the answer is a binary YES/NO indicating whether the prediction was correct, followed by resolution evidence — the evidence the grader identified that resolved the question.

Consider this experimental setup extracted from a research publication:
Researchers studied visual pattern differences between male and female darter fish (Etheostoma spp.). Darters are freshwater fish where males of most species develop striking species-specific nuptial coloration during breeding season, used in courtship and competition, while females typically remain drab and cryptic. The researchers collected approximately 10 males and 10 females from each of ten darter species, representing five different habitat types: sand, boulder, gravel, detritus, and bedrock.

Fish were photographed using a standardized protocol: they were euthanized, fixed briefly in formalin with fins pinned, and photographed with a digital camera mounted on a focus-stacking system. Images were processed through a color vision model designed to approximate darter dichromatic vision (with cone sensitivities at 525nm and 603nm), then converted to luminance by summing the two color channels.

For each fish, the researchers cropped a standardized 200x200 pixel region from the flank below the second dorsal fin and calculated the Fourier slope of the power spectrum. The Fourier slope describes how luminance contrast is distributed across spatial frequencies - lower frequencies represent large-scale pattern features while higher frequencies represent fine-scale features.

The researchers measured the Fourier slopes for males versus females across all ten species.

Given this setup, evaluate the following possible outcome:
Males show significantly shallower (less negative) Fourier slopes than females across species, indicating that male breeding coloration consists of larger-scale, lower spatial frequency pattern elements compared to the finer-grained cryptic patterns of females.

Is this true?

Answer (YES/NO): NO